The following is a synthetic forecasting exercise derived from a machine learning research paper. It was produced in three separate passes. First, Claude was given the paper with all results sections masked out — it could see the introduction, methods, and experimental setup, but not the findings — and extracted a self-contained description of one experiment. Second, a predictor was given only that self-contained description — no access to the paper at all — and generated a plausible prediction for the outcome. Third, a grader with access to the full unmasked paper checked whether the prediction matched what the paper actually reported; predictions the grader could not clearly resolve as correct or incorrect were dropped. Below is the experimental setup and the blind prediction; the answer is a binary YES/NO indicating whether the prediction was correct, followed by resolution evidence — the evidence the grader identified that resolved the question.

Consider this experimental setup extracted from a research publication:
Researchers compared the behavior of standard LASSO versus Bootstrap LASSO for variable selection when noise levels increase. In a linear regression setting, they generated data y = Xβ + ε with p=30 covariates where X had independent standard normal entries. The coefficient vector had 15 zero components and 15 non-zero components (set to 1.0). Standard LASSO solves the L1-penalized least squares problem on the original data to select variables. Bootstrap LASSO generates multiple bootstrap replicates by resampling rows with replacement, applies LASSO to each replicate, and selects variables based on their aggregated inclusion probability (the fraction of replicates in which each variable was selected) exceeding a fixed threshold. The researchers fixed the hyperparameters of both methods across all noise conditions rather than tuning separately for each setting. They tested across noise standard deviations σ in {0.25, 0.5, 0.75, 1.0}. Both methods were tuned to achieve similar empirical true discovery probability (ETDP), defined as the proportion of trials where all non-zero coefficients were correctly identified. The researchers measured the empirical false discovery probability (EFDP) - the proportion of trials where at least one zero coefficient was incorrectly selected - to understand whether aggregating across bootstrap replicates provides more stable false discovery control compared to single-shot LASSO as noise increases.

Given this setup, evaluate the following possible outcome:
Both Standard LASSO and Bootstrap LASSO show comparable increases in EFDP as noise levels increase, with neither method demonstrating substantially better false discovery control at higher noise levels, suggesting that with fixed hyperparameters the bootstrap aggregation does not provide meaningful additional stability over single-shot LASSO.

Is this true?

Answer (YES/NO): NO